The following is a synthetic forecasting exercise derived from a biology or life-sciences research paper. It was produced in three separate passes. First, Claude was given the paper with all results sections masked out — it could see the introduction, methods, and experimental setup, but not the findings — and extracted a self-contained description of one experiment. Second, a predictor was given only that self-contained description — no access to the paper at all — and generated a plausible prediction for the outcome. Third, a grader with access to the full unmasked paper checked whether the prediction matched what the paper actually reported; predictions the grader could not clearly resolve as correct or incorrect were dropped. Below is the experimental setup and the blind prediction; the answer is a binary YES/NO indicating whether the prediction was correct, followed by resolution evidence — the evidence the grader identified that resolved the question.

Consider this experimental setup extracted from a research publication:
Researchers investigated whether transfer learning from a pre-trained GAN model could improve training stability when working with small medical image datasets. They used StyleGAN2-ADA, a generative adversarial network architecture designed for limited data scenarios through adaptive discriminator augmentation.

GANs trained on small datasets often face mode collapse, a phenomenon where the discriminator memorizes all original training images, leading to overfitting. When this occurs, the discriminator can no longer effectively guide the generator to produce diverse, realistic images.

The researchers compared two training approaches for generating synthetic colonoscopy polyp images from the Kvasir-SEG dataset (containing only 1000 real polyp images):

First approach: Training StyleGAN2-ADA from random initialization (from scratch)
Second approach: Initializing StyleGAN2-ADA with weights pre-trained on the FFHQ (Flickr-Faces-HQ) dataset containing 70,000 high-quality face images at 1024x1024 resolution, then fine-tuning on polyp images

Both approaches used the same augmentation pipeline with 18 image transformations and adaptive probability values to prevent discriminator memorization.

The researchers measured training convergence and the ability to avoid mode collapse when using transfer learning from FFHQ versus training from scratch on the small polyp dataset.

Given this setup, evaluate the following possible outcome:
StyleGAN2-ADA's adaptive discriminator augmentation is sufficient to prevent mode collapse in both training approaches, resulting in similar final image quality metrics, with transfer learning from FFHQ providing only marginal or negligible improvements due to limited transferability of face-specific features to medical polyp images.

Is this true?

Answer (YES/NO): NO